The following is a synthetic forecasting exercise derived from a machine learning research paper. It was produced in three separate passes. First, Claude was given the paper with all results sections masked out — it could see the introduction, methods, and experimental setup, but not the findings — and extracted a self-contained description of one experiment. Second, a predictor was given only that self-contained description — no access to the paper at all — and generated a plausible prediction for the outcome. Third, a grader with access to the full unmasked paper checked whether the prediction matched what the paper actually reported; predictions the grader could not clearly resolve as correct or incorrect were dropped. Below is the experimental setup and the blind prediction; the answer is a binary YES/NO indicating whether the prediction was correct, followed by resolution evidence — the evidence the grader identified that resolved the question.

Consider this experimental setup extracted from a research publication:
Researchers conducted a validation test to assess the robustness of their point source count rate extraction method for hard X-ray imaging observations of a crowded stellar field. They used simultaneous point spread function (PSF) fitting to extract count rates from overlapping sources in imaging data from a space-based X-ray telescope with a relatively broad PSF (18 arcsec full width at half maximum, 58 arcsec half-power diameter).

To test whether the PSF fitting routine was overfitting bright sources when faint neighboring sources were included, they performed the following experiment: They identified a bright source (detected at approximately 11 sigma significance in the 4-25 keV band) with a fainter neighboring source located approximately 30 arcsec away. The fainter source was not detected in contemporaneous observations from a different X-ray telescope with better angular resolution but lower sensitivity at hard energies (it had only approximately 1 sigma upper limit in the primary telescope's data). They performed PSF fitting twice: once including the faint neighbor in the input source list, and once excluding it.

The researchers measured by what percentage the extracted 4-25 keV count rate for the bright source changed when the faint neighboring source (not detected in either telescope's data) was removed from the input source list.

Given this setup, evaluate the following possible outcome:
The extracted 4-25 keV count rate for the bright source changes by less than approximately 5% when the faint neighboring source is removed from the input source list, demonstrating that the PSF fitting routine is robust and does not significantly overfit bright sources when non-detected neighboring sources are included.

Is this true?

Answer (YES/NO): NO